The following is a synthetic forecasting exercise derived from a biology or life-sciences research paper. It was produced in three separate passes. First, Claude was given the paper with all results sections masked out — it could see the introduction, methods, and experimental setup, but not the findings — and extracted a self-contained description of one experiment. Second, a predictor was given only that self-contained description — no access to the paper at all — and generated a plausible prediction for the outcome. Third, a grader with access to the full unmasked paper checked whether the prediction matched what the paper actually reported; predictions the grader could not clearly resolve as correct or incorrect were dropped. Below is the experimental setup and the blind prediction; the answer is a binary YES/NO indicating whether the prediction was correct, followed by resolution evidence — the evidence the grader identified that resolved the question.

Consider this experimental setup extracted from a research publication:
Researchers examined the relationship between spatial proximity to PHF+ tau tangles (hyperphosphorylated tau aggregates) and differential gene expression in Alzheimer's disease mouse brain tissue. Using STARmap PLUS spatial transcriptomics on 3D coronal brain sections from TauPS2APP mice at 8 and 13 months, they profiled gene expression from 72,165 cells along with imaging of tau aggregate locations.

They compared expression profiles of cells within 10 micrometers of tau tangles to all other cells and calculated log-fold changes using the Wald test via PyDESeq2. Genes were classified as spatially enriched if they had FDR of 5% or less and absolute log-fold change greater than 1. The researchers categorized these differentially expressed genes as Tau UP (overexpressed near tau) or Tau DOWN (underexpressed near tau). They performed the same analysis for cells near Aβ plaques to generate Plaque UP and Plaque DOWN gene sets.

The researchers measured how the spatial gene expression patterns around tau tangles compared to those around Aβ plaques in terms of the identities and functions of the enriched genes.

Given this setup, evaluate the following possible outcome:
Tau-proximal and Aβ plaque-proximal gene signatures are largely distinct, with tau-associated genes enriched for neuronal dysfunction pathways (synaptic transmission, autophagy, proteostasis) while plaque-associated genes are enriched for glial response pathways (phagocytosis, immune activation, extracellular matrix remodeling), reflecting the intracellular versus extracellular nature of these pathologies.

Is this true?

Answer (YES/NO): NO